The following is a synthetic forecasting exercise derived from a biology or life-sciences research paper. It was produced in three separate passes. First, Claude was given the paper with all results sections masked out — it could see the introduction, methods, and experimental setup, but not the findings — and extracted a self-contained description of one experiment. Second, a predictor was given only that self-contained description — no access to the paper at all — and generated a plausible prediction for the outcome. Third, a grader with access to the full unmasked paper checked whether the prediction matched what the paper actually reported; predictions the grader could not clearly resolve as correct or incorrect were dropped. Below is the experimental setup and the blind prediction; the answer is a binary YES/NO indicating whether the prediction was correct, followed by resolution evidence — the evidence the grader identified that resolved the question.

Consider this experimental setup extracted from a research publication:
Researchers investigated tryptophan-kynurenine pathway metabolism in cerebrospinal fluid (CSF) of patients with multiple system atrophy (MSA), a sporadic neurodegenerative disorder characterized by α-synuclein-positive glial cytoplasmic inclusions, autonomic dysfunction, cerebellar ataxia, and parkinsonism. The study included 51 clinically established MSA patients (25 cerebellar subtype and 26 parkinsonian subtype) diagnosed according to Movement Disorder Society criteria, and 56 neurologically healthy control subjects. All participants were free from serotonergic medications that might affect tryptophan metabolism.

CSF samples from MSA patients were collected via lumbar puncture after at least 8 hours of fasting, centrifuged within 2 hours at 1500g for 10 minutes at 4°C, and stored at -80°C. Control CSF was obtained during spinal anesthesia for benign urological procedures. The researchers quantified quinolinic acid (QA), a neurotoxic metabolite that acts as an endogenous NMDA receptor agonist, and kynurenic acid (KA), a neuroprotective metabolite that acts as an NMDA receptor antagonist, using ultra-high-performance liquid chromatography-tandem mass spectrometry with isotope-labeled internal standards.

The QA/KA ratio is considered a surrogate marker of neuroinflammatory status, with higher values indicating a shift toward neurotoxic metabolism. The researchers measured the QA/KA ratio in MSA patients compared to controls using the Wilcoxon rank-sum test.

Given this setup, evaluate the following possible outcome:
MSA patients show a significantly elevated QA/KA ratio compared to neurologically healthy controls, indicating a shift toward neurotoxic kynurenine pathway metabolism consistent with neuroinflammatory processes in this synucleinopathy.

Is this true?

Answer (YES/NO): YES